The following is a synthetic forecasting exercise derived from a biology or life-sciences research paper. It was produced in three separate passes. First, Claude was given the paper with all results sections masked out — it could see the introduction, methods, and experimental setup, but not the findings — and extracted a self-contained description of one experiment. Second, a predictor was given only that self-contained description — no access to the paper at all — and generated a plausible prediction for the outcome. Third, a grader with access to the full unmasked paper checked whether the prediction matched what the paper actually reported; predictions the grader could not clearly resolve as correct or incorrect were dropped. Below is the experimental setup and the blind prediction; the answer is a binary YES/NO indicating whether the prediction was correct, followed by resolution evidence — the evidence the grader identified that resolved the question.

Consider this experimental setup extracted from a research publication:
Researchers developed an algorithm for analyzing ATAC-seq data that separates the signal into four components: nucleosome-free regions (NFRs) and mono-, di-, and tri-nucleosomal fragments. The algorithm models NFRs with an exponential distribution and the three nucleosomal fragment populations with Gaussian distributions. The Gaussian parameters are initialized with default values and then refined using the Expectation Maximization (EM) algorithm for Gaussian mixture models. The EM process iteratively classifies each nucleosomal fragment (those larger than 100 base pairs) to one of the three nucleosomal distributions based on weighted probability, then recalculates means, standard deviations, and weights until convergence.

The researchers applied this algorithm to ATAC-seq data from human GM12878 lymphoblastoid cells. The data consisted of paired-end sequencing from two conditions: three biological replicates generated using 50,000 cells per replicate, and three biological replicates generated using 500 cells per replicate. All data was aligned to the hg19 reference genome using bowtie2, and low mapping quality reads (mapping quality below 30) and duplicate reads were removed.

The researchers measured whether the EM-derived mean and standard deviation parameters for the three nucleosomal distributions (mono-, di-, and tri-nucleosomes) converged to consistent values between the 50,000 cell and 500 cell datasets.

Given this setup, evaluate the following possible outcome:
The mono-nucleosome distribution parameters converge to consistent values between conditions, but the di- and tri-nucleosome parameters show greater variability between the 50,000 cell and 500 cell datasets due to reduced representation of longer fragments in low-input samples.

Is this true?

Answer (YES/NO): NO